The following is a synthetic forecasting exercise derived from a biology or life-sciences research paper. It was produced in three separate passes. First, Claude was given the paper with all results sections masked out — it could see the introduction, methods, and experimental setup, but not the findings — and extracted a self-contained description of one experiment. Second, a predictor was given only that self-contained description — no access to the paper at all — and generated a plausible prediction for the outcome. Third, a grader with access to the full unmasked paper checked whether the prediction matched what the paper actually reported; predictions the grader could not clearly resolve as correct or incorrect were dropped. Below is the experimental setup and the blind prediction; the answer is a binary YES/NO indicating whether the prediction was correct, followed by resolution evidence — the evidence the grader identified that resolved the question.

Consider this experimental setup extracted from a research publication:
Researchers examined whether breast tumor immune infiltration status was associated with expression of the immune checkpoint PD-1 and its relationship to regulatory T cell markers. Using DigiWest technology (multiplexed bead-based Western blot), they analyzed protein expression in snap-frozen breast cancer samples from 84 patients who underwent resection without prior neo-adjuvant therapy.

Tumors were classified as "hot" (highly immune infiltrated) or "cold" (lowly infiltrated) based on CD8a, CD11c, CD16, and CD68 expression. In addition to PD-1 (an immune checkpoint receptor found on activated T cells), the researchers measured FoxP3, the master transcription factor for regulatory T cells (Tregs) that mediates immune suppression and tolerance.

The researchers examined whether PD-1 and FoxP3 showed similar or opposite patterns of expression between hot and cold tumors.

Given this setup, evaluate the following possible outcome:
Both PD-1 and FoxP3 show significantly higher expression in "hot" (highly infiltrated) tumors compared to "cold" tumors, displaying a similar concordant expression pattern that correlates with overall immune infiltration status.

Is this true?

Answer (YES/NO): NO